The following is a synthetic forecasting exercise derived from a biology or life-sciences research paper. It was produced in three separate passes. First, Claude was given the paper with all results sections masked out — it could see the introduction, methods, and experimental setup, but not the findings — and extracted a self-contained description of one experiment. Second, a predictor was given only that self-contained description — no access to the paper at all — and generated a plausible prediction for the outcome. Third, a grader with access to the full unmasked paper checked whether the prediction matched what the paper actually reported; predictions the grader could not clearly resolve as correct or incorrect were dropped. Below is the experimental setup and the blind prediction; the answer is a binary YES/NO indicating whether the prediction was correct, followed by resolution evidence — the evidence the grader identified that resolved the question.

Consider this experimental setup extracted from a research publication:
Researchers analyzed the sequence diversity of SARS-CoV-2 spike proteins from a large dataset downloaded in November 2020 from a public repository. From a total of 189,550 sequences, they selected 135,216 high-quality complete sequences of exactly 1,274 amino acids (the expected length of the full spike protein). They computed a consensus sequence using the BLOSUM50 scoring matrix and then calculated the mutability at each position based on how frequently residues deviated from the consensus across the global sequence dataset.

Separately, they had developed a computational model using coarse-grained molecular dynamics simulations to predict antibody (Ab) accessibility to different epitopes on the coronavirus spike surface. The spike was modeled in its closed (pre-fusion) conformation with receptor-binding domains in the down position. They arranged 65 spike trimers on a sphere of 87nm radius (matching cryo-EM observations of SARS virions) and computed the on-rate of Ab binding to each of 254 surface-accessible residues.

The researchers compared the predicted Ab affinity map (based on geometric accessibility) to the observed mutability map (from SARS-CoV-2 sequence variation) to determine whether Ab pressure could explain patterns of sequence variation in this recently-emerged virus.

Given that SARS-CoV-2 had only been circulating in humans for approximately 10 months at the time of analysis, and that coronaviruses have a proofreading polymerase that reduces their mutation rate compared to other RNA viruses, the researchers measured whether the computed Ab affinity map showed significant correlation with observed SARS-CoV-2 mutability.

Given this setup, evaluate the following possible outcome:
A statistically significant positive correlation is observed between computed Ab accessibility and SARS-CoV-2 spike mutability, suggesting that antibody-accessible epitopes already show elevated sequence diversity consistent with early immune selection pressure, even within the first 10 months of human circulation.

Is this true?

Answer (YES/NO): NO